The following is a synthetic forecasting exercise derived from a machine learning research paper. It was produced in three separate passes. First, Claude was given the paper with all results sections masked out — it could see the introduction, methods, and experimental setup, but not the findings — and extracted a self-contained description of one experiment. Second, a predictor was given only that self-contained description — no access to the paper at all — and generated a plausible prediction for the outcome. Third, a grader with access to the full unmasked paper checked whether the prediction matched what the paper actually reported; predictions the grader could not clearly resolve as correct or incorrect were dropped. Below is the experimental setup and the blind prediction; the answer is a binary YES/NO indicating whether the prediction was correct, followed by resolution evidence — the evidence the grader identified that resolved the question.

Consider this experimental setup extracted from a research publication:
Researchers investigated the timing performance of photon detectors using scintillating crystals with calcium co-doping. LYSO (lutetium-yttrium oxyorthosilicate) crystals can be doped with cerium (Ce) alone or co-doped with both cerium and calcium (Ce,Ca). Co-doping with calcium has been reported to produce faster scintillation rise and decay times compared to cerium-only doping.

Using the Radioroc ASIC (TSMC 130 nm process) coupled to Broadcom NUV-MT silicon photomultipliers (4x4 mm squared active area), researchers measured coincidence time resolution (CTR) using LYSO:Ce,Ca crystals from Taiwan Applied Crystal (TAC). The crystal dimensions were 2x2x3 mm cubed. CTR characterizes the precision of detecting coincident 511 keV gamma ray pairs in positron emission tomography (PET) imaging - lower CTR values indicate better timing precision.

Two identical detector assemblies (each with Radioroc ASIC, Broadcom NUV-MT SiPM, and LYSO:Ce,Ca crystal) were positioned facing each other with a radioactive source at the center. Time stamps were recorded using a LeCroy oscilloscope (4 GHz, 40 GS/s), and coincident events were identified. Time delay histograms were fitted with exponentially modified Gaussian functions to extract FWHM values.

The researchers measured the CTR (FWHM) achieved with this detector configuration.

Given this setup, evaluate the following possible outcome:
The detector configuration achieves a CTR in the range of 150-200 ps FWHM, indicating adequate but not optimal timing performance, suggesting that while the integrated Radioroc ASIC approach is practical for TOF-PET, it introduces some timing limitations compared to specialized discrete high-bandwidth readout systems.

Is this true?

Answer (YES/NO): NO